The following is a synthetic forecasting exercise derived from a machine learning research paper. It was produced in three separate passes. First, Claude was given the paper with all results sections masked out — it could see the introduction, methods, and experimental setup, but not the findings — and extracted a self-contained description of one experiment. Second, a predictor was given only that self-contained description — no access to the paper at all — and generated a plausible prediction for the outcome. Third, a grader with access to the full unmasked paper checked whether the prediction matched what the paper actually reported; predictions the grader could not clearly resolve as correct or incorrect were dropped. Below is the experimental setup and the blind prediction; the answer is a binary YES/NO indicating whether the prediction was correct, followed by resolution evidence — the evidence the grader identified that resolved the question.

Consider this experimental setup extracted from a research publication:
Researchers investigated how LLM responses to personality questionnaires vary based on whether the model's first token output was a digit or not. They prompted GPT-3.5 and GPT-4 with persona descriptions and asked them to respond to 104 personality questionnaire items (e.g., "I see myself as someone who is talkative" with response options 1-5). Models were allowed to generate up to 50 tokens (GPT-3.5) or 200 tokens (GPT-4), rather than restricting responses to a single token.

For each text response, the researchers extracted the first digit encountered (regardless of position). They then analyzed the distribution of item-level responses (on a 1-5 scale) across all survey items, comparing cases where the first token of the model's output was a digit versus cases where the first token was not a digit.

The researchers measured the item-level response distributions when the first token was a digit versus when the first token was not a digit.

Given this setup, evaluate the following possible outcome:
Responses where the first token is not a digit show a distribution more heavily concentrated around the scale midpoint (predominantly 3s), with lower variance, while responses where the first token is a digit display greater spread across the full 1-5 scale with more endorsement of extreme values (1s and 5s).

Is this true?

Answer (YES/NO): NO